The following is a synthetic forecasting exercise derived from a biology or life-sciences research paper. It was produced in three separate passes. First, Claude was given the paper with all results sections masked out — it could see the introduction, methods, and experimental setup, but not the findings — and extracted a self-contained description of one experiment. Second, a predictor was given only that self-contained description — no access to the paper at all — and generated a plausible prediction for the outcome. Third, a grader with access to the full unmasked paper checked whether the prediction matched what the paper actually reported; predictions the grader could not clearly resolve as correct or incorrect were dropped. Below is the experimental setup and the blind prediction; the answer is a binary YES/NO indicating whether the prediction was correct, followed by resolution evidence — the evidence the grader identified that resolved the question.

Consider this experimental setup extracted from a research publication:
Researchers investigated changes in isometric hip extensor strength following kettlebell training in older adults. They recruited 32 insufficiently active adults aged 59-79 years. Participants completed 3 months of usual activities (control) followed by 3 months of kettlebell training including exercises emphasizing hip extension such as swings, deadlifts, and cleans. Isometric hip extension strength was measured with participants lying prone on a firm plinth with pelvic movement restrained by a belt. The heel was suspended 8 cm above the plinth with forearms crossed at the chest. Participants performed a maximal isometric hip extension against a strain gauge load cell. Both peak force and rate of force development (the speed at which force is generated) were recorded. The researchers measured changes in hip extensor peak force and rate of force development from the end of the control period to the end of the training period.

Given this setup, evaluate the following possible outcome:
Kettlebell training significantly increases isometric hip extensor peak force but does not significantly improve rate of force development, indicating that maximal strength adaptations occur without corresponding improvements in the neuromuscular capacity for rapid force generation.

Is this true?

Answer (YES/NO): NO